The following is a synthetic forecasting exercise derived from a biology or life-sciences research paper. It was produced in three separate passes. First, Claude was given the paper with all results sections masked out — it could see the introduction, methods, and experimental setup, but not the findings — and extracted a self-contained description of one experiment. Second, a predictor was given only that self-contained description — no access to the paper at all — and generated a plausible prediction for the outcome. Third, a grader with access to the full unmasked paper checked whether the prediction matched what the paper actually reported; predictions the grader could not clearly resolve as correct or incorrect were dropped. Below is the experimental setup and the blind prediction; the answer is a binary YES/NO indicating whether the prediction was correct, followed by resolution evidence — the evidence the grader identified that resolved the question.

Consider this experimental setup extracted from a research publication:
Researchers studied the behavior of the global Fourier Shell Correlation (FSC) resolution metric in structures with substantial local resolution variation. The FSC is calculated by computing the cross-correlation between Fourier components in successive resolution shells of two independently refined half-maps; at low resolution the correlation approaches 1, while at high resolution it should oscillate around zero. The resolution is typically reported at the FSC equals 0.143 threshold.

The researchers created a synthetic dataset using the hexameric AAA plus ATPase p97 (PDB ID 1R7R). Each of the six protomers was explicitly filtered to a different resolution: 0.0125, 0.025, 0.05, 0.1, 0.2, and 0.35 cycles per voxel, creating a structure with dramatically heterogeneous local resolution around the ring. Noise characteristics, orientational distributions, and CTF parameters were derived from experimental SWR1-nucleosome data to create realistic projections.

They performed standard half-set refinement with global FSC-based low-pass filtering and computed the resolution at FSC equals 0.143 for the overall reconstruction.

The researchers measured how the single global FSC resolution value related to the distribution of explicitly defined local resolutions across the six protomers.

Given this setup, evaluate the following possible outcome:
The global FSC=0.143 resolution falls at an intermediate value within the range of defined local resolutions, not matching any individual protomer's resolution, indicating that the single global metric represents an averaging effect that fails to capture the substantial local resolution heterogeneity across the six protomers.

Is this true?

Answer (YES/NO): NO